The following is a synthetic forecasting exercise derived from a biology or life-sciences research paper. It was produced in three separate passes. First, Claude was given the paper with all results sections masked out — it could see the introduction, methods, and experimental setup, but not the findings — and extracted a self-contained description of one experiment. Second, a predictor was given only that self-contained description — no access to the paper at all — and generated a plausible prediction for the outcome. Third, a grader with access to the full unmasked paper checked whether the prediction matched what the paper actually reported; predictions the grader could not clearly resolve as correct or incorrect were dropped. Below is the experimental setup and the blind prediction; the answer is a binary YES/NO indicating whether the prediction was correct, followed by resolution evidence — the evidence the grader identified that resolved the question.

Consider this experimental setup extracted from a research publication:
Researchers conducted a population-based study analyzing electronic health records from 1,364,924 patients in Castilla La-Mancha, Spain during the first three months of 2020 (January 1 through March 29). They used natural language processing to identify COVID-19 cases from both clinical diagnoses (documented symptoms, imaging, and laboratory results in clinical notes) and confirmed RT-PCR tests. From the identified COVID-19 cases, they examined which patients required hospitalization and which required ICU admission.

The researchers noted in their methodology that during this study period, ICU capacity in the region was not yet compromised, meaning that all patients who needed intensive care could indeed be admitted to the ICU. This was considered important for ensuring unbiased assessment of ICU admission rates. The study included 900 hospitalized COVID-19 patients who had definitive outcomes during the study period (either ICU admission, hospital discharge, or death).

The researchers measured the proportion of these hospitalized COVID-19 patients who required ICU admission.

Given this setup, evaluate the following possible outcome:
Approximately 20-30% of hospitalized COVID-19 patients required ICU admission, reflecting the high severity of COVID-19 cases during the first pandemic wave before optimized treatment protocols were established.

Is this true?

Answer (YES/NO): NO